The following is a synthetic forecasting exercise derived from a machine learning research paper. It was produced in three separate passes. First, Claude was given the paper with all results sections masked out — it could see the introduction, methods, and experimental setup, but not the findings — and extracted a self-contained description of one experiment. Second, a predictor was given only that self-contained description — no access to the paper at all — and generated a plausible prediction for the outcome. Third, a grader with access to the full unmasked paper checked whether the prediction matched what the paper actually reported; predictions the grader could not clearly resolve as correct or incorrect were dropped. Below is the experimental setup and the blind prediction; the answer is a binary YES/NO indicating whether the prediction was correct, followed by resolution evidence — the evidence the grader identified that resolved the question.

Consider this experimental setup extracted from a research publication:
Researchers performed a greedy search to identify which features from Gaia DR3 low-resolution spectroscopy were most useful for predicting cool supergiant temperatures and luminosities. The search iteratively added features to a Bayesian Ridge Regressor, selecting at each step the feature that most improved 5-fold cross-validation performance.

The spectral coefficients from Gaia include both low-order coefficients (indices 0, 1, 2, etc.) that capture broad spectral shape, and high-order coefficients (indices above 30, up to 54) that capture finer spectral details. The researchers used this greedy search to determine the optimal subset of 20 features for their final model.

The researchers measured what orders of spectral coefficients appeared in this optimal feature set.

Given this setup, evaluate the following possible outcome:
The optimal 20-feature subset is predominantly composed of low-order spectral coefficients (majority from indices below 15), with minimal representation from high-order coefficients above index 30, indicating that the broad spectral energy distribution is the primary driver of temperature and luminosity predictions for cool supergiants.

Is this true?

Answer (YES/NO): NO